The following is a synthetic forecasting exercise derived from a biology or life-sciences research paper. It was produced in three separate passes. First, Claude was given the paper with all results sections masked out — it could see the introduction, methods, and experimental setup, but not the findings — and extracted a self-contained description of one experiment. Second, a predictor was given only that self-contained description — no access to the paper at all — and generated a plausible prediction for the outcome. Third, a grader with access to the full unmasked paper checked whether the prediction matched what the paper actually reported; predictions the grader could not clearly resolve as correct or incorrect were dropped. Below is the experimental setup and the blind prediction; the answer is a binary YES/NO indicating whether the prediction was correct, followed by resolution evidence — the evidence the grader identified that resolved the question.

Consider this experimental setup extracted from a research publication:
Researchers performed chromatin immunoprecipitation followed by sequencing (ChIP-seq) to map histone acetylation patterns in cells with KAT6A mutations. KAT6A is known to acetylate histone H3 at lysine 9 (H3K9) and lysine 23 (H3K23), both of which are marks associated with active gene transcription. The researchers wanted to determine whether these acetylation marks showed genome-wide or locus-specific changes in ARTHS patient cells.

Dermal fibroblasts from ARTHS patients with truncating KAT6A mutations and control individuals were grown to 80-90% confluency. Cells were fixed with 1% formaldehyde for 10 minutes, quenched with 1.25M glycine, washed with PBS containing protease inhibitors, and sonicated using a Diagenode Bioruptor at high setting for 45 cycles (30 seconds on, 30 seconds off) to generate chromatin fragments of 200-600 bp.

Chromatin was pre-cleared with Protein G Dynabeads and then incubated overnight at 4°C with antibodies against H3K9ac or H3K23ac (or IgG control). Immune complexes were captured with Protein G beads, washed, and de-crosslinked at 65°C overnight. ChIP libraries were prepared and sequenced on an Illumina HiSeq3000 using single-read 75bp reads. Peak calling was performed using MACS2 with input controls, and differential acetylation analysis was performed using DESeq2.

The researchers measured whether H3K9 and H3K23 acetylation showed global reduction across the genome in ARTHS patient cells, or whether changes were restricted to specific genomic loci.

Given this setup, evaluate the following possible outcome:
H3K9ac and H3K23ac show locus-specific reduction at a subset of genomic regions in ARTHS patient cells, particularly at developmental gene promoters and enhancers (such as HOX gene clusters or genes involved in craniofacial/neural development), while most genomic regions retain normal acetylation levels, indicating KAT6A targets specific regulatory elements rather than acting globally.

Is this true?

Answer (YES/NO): NO